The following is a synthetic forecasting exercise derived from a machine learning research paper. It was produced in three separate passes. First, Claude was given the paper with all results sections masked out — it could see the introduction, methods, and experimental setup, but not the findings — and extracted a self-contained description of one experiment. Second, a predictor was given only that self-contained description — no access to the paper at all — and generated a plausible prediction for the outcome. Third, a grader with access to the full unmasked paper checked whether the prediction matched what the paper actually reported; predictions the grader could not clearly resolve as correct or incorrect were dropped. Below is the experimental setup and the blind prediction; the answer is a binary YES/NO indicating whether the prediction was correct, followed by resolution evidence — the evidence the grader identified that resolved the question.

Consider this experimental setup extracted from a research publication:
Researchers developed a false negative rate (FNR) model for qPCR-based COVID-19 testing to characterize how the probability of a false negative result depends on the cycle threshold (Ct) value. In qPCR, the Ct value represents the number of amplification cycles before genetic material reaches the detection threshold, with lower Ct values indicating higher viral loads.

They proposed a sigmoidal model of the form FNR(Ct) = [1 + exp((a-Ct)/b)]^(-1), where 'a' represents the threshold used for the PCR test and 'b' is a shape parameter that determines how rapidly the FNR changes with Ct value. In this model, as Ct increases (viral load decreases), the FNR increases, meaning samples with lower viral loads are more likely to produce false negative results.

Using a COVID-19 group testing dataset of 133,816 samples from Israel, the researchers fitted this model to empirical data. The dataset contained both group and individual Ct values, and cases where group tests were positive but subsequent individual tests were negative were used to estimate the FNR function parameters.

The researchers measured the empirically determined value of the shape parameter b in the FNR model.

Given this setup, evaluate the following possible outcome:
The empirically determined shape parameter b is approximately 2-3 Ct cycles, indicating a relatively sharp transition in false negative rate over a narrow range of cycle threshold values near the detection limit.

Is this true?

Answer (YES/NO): YES